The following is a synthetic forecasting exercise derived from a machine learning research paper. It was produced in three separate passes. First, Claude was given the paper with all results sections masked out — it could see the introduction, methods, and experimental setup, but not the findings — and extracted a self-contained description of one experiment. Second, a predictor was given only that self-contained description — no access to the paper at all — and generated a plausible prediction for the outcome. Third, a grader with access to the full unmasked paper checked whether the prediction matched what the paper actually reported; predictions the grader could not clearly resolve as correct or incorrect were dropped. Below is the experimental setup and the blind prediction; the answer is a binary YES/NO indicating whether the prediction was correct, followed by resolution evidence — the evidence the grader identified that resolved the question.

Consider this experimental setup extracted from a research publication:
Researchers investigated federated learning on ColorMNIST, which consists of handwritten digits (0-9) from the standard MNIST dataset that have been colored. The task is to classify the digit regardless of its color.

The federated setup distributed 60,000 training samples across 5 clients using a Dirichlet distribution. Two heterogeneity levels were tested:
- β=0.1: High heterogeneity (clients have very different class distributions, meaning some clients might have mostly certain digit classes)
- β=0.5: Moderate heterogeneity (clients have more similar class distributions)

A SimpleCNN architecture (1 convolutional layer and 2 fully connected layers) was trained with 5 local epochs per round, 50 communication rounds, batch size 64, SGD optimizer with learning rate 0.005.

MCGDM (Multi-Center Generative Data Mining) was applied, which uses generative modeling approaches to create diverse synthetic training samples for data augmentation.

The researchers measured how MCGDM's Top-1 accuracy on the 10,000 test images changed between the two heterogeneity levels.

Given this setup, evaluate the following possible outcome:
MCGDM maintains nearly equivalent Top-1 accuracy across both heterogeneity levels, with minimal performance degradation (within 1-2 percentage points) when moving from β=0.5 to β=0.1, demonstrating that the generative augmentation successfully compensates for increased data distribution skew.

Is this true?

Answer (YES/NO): NO